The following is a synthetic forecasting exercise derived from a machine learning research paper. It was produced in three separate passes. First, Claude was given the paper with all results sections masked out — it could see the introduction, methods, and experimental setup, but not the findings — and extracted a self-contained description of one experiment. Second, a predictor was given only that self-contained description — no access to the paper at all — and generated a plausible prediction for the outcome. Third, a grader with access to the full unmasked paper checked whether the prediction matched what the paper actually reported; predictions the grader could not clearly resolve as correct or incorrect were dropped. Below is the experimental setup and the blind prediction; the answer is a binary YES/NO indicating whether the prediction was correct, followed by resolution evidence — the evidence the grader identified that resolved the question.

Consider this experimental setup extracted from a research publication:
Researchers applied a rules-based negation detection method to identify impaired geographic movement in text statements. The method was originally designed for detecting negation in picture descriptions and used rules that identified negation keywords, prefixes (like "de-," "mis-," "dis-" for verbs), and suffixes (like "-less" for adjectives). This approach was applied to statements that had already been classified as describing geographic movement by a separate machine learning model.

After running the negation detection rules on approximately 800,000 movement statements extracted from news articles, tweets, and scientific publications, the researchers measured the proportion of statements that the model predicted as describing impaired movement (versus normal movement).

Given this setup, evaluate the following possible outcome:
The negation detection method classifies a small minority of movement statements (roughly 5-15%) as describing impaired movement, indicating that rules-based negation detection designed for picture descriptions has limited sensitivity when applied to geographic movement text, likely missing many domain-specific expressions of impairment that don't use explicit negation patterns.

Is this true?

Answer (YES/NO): NO